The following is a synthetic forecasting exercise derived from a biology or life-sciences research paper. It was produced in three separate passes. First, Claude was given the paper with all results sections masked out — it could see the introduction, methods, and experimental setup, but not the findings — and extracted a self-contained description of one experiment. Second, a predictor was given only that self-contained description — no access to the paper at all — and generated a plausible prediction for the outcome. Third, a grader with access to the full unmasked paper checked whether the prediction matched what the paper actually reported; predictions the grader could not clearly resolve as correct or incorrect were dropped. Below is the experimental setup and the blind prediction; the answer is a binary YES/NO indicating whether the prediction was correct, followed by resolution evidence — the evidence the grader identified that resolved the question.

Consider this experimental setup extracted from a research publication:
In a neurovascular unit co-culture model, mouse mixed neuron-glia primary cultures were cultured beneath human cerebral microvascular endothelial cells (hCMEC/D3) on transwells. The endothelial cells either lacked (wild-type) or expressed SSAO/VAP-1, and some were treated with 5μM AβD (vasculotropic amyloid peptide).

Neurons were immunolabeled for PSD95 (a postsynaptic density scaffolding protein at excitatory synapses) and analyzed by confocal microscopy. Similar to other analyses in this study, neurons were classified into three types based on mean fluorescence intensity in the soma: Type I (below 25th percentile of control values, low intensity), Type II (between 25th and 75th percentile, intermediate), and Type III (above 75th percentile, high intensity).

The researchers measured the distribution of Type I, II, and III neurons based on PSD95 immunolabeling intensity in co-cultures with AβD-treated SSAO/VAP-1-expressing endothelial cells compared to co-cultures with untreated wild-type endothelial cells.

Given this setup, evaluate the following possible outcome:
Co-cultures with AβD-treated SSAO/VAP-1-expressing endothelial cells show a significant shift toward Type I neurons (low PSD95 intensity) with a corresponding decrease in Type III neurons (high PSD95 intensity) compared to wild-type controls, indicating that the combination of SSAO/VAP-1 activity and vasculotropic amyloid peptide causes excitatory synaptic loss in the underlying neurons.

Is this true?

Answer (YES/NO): NO